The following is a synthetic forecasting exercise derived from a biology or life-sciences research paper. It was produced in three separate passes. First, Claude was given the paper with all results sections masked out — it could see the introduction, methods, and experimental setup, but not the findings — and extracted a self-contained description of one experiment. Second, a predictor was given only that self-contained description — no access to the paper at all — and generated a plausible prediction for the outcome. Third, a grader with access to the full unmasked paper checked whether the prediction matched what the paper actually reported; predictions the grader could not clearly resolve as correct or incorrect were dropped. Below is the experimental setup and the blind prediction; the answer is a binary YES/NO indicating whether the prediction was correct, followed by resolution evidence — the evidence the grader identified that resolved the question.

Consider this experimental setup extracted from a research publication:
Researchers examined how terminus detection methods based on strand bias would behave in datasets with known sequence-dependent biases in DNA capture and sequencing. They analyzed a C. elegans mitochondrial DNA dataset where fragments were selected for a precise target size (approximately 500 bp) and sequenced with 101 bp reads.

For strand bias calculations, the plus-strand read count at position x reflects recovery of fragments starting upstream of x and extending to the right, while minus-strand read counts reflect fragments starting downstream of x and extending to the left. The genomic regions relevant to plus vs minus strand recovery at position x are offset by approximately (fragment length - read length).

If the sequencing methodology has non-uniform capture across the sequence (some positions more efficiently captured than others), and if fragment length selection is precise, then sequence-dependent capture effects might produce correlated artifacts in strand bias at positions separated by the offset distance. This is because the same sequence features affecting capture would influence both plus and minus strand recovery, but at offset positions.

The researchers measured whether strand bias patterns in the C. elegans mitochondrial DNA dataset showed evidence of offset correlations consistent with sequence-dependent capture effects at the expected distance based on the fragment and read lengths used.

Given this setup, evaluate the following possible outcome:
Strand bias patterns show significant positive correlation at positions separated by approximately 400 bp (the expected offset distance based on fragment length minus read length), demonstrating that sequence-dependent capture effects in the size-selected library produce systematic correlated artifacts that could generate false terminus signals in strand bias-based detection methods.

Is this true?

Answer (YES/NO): YES